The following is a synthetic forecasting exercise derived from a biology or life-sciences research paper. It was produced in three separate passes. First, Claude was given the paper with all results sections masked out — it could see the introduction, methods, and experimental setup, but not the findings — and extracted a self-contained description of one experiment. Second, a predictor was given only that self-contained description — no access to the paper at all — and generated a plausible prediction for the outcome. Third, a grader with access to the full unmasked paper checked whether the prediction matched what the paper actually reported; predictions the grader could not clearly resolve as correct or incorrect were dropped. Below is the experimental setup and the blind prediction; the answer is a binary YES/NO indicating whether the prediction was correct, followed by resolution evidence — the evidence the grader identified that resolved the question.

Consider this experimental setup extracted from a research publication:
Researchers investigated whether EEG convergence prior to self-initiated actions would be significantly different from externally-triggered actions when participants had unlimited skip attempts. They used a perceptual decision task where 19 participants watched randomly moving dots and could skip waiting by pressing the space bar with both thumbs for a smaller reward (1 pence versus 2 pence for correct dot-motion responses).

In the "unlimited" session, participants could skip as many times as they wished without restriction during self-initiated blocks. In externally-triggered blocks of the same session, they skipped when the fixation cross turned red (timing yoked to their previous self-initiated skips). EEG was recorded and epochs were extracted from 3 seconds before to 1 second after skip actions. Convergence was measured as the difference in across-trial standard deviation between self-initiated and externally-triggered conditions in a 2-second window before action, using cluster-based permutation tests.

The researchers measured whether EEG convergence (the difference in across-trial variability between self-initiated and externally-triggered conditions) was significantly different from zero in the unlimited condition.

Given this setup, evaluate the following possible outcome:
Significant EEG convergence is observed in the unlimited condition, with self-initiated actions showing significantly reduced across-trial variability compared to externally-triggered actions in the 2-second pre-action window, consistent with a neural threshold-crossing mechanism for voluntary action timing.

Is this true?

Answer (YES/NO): NO